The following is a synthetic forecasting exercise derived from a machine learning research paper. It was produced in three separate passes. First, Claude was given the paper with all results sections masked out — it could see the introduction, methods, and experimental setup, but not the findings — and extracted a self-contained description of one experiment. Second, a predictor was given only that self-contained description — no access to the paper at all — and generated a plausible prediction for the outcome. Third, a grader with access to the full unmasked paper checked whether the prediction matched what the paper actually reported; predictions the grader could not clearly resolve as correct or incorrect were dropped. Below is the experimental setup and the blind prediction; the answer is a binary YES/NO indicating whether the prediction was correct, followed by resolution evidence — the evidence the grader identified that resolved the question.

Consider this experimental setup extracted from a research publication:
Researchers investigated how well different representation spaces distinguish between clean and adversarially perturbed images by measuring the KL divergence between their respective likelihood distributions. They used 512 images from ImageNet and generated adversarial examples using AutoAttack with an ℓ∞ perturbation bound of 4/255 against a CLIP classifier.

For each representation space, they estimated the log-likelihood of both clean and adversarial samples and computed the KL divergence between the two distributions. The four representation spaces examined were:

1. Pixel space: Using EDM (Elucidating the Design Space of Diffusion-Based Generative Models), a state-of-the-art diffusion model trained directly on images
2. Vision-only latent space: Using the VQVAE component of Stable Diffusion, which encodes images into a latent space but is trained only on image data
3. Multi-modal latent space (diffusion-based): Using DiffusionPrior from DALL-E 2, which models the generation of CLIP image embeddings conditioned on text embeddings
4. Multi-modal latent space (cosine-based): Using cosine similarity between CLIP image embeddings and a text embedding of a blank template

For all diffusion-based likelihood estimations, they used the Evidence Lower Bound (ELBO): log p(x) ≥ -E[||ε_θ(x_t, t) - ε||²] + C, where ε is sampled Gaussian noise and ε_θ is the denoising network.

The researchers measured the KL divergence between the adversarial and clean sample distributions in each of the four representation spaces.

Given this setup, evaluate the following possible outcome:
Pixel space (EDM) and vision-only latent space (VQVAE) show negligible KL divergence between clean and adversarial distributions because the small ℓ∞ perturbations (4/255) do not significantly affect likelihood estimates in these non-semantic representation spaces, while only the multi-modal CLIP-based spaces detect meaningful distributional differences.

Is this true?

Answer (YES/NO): NO